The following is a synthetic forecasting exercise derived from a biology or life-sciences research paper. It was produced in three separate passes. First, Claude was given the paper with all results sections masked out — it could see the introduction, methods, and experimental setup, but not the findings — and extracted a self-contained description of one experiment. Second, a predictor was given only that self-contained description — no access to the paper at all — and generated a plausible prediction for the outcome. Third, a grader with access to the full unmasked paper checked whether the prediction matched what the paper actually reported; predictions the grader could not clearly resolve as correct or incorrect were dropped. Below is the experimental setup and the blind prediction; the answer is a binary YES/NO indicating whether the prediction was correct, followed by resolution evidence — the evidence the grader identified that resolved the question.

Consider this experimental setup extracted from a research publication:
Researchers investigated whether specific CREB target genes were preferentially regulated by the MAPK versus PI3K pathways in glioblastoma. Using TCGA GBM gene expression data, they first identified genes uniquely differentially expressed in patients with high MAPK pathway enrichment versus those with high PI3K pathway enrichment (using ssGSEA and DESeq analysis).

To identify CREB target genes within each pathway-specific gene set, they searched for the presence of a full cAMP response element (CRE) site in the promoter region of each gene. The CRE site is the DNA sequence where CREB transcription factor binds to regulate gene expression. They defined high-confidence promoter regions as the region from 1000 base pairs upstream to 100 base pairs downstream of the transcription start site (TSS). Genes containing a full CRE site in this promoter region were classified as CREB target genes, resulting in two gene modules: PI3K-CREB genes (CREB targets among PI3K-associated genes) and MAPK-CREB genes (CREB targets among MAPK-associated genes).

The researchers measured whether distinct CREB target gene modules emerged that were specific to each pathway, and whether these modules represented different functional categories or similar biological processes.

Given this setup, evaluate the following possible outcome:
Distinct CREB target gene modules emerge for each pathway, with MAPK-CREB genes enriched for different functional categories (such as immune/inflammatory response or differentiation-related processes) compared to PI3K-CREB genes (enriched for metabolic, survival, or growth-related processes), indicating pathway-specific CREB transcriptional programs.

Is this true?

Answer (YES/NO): YES